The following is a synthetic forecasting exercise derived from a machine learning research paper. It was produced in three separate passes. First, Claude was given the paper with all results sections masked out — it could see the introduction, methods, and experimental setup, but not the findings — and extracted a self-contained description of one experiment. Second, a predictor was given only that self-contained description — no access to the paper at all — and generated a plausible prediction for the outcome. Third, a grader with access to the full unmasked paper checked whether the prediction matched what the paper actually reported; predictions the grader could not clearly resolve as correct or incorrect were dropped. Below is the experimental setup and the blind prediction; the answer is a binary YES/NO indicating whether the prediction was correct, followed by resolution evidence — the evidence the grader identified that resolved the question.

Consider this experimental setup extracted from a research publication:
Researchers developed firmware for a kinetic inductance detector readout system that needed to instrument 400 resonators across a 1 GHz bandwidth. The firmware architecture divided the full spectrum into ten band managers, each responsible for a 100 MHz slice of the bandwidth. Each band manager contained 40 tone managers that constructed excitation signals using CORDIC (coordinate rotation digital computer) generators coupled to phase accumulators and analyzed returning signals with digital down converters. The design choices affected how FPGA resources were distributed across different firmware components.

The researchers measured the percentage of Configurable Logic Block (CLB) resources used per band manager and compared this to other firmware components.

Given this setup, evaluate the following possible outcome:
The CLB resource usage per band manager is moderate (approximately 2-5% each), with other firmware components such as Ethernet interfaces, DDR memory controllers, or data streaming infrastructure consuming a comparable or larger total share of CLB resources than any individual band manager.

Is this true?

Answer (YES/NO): NO